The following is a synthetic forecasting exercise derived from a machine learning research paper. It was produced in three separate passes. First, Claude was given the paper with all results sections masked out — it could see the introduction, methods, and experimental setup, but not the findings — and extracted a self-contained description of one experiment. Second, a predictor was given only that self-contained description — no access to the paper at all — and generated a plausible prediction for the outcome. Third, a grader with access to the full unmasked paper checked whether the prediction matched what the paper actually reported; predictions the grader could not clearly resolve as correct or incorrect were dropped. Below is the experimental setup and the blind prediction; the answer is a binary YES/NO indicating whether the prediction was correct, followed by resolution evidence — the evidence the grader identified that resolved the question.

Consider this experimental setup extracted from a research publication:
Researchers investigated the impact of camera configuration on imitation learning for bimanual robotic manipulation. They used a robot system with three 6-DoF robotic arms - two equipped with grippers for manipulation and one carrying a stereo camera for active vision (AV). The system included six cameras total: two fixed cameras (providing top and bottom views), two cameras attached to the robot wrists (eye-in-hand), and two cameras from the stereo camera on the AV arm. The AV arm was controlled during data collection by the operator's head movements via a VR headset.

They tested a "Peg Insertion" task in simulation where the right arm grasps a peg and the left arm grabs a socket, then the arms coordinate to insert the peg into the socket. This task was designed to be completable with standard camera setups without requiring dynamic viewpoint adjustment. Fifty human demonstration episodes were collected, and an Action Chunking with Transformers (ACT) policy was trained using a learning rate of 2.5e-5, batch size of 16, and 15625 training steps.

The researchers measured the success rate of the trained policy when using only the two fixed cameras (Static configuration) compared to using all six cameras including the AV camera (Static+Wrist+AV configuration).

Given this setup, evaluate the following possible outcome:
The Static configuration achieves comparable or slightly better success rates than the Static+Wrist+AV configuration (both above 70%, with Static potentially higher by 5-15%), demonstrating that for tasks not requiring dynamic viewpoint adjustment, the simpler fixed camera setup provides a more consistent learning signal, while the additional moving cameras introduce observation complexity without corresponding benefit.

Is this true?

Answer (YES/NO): NO